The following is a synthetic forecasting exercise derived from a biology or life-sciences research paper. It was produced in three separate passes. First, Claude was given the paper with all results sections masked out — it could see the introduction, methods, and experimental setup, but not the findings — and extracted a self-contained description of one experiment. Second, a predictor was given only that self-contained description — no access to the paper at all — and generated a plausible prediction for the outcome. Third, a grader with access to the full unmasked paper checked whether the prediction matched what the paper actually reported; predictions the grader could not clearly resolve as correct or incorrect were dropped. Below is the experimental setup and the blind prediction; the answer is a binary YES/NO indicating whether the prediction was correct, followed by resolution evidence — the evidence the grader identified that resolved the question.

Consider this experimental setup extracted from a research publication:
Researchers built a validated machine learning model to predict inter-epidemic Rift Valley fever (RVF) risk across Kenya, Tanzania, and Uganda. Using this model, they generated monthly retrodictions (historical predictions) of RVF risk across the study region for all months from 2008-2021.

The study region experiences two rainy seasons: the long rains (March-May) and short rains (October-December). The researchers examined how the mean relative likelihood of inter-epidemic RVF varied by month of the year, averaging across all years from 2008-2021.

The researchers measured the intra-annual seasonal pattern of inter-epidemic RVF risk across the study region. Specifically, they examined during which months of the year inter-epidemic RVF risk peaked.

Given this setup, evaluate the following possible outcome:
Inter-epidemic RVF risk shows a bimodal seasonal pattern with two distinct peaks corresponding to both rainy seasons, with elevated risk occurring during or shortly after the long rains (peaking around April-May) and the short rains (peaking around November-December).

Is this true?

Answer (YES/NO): NO